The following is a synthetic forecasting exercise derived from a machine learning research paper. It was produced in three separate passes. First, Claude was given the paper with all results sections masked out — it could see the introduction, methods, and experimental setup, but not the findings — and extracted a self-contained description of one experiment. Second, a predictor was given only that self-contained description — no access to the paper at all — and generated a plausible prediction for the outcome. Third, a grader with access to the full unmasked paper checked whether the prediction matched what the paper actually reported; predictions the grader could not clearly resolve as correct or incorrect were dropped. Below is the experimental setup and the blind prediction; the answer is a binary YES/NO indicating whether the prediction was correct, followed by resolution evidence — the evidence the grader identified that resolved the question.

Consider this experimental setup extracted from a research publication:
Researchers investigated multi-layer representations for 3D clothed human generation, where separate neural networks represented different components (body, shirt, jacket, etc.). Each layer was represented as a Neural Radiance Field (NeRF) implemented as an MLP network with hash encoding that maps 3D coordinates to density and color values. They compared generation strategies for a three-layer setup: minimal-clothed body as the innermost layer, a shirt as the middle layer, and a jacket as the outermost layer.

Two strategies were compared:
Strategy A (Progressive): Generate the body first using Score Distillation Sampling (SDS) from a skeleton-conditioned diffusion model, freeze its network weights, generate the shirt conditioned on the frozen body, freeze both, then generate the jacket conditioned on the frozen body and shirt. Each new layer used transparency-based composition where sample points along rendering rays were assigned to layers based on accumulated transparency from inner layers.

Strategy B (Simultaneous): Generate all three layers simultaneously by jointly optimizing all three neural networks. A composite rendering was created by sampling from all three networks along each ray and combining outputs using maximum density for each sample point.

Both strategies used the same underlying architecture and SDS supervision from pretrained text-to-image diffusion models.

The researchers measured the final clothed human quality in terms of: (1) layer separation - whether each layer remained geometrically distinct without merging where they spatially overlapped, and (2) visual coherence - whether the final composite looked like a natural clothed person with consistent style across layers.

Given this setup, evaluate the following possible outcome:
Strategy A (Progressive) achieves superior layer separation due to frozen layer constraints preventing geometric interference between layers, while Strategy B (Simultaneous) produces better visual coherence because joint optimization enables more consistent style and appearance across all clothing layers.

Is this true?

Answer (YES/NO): NO